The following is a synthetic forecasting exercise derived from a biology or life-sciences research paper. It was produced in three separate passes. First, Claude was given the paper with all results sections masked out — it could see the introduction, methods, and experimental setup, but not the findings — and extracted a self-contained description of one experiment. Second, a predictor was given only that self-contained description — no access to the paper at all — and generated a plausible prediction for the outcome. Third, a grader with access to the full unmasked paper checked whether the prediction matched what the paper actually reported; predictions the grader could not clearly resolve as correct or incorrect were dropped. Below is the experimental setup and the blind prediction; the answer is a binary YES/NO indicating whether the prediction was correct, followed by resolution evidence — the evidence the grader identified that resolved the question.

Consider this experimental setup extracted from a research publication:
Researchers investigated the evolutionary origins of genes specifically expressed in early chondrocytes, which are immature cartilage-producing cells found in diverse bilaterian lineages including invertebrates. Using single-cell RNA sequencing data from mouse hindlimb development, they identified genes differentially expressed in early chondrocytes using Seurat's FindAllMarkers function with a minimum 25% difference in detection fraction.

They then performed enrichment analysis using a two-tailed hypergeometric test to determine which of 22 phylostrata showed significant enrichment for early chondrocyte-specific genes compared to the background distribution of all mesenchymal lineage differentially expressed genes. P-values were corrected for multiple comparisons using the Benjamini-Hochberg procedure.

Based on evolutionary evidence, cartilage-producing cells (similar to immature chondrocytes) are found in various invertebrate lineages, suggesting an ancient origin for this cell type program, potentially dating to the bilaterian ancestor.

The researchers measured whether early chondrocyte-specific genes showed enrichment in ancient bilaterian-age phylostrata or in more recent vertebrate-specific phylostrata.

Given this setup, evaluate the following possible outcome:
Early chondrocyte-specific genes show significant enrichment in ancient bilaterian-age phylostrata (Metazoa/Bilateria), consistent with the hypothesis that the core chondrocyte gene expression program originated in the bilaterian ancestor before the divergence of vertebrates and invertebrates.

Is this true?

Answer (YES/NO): NO